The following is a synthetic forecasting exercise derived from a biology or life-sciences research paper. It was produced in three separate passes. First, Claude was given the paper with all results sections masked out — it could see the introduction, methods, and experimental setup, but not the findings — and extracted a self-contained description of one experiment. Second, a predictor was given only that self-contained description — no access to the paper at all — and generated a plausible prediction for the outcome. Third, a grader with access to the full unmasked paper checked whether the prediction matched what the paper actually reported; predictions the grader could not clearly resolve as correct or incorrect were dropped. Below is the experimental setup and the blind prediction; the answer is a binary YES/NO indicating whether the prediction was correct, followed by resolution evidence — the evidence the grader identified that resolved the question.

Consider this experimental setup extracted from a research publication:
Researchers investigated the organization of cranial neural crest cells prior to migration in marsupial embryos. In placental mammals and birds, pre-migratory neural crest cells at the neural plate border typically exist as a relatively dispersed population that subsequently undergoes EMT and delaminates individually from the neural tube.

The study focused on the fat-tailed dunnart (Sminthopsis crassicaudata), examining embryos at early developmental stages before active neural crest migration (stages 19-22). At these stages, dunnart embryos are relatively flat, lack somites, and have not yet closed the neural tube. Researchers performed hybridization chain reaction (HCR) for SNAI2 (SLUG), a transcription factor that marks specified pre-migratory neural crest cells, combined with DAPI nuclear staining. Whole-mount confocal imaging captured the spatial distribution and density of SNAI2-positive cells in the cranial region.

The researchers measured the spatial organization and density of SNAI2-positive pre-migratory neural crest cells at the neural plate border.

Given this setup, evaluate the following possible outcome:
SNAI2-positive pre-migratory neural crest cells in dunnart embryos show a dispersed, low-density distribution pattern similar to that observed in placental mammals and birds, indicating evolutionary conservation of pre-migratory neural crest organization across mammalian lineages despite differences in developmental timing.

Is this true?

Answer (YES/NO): NO